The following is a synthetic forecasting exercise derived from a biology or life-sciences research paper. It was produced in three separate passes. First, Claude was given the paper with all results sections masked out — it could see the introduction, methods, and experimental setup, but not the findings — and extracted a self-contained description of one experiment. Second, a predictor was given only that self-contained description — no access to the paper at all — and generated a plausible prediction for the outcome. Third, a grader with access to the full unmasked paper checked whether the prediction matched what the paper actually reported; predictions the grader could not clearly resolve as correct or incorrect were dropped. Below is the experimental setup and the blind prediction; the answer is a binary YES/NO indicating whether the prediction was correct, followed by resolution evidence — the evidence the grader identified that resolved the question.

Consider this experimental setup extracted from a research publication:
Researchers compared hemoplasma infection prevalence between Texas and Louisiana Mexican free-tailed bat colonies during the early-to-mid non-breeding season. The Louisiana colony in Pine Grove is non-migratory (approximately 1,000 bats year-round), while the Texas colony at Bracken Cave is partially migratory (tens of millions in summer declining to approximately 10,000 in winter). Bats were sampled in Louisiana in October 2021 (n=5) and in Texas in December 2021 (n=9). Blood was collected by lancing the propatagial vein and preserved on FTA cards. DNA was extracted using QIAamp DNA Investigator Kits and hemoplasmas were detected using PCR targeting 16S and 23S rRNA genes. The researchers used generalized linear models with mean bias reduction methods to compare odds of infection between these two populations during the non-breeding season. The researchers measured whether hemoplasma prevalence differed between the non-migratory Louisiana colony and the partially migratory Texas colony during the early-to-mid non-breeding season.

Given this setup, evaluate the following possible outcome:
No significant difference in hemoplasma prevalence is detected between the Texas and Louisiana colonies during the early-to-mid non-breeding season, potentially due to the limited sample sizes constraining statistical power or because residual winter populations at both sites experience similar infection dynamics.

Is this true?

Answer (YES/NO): YES